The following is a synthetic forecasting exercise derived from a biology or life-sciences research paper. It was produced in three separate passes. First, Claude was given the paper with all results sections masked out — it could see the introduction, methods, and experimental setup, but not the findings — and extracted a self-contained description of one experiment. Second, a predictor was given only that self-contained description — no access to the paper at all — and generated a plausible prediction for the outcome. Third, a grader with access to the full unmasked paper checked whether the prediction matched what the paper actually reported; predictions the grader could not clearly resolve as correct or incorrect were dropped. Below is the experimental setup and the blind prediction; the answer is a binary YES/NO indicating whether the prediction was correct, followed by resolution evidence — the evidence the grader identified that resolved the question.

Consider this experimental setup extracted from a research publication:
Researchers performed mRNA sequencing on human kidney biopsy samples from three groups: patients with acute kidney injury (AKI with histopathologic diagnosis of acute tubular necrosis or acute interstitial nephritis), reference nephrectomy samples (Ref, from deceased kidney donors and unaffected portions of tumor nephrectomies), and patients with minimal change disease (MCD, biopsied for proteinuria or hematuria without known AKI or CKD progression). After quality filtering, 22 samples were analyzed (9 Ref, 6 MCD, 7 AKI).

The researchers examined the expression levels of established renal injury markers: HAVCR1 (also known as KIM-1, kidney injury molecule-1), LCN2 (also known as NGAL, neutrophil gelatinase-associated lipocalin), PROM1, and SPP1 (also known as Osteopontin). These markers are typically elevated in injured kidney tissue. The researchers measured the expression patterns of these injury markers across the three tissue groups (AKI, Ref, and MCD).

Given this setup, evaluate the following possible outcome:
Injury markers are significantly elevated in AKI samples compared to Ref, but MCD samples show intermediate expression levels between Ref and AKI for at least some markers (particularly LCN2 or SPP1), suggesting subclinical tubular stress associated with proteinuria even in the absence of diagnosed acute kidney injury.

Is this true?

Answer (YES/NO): NO